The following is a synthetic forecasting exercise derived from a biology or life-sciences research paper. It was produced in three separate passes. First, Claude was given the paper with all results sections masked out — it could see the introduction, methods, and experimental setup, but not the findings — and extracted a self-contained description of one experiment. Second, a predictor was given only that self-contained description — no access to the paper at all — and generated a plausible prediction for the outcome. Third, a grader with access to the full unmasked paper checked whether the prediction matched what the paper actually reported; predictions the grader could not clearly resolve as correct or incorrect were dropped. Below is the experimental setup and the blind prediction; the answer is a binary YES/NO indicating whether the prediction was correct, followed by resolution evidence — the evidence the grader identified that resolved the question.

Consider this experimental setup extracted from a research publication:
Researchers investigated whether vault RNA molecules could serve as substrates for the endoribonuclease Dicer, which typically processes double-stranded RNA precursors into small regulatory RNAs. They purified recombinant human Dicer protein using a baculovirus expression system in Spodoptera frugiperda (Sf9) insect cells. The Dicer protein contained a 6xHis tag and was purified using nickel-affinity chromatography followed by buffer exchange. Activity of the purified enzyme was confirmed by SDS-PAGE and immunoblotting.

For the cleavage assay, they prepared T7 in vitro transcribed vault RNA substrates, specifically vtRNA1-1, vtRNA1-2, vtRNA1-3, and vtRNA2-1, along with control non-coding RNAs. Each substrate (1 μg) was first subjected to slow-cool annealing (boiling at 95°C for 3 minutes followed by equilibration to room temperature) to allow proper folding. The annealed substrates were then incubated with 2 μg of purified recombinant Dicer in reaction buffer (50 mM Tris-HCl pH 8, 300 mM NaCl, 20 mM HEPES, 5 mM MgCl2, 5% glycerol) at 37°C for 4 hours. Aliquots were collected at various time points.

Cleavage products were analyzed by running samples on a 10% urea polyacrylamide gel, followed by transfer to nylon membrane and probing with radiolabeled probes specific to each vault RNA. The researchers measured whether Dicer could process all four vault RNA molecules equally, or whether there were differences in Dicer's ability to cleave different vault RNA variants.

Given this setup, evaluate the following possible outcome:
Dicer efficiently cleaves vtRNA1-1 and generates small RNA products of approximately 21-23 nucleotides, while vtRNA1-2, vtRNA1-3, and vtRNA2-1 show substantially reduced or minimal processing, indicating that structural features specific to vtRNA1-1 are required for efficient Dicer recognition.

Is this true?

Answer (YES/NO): NO